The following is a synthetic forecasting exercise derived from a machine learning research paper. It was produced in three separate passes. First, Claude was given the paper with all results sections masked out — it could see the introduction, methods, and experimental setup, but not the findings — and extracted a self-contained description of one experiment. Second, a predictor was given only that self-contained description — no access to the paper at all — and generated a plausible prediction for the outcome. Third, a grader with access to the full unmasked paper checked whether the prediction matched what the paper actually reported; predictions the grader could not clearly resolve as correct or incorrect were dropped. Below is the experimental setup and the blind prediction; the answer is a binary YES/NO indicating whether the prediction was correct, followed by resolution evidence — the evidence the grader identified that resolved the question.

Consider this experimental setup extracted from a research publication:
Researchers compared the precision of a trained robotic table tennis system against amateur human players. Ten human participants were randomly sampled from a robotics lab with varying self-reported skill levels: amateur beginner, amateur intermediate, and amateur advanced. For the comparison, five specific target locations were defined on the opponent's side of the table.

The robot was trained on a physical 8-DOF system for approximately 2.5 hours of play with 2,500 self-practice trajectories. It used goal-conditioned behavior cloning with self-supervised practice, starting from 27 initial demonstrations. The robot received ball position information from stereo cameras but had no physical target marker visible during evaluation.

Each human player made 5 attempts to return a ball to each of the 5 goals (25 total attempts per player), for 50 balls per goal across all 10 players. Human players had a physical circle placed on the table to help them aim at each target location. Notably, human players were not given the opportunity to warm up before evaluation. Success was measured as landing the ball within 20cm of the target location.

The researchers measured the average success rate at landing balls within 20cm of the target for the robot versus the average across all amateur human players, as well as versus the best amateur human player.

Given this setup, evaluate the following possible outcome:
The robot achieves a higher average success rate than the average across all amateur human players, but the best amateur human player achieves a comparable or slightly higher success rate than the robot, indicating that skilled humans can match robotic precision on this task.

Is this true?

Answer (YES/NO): NO